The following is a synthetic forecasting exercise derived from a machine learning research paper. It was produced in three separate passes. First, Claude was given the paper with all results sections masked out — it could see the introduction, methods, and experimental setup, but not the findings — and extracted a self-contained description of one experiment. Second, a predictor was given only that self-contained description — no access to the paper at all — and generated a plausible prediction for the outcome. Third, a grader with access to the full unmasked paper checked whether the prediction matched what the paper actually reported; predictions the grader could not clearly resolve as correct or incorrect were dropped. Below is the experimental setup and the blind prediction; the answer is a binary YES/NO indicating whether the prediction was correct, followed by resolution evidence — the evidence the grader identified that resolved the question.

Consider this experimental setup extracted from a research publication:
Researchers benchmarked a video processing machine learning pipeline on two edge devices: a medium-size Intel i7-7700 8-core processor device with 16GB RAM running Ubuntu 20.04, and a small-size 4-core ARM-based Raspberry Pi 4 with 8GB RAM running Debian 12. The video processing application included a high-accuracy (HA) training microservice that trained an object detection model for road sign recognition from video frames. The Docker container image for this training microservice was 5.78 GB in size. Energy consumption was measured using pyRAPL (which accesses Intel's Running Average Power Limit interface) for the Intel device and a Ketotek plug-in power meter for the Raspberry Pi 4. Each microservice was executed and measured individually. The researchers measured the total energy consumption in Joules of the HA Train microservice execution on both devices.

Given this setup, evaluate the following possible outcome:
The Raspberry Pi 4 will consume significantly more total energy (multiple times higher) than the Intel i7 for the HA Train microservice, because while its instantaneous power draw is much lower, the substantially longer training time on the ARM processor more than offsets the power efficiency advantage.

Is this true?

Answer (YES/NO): NO